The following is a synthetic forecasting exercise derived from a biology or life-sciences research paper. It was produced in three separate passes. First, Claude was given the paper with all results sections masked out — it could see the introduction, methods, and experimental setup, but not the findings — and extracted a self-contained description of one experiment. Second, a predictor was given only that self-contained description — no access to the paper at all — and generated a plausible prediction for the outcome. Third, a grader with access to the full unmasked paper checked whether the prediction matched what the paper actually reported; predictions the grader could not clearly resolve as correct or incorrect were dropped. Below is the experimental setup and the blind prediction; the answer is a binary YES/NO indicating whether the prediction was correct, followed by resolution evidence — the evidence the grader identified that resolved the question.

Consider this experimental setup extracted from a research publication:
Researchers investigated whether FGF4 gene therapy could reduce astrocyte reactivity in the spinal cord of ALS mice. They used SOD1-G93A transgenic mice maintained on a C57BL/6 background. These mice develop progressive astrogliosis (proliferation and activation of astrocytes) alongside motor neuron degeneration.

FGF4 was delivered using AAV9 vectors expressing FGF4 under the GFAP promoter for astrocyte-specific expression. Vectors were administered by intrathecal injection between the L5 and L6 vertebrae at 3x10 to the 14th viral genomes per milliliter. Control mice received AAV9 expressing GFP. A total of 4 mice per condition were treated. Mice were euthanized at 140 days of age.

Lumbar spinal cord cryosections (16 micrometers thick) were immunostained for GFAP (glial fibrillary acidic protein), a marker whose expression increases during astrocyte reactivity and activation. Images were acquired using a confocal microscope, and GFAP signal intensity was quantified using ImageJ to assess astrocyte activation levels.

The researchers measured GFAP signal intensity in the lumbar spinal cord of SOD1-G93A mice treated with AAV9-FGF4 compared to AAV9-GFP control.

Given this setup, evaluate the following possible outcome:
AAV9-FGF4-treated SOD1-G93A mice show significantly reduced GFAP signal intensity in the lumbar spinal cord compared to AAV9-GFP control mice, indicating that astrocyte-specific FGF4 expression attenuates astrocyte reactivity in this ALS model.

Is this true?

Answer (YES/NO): YES